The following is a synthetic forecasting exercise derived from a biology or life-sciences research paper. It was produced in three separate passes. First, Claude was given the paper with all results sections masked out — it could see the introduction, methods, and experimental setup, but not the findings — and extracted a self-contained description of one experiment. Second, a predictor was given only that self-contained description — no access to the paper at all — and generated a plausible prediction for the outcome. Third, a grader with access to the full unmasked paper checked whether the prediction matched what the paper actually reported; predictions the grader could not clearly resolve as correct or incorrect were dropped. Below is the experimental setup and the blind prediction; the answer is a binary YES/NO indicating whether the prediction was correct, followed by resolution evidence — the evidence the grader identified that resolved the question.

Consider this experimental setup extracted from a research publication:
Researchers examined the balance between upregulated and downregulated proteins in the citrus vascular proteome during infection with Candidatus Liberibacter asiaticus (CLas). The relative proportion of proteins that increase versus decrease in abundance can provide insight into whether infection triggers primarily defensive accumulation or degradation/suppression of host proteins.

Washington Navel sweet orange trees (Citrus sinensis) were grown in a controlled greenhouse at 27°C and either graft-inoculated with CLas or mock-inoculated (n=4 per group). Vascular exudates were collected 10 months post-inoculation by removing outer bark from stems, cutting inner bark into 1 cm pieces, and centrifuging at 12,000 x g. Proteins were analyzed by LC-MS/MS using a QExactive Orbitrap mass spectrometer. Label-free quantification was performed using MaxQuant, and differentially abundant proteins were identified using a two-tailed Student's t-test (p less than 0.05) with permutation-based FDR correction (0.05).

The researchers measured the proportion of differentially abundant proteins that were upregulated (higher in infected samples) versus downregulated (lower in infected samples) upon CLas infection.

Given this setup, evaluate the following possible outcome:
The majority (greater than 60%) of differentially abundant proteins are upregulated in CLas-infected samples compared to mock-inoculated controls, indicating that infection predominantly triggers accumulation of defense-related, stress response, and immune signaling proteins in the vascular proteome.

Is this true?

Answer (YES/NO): NO